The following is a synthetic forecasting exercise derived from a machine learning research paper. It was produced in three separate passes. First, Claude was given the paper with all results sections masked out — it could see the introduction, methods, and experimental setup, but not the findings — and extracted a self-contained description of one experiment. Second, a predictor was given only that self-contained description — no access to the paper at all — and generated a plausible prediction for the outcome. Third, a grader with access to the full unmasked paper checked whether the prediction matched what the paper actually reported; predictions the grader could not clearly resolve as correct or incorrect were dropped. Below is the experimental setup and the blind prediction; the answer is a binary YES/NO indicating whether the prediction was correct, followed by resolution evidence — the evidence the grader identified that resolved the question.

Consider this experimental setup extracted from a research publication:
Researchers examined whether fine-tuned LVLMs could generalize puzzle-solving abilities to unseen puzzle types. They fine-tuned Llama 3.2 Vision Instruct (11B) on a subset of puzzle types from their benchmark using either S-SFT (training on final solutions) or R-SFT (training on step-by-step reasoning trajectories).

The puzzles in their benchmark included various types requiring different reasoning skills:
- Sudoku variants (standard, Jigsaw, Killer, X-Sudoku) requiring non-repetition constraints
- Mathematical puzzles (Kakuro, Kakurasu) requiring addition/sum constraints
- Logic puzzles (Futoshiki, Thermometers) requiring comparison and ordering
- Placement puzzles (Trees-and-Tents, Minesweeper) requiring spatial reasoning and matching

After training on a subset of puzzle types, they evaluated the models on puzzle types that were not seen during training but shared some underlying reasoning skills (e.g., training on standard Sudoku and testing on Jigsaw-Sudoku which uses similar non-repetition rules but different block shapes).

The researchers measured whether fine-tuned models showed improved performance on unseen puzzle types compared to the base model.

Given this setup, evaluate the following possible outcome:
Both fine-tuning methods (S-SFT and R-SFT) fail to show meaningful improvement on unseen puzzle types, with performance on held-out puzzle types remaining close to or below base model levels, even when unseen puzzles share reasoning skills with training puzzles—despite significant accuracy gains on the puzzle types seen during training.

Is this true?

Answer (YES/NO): NO